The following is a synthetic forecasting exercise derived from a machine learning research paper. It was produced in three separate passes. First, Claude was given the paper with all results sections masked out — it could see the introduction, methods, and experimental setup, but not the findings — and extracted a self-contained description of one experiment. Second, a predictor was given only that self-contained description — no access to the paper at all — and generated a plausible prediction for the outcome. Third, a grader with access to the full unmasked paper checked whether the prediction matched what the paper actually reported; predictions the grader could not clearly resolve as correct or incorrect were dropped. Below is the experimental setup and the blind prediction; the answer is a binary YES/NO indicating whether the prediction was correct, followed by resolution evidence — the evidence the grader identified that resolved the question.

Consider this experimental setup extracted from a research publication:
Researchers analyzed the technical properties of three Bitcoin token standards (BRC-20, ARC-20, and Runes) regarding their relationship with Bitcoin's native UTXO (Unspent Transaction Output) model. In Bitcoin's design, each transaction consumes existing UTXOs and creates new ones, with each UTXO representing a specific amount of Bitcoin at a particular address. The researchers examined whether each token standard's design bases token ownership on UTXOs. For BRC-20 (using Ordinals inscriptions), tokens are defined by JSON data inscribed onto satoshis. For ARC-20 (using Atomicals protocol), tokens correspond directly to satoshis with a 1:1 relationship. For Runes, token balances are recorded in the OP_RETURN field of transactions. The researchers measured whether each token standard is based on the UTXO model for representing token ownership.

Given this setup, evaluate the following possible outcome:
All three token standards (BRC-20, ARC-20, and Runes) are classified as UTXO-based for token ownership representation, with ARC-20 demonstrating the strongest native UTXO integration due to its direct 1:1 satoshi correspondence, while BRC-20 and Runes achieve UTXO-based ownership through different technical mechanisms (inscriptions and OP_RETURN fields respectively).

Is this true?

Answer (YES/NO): NO